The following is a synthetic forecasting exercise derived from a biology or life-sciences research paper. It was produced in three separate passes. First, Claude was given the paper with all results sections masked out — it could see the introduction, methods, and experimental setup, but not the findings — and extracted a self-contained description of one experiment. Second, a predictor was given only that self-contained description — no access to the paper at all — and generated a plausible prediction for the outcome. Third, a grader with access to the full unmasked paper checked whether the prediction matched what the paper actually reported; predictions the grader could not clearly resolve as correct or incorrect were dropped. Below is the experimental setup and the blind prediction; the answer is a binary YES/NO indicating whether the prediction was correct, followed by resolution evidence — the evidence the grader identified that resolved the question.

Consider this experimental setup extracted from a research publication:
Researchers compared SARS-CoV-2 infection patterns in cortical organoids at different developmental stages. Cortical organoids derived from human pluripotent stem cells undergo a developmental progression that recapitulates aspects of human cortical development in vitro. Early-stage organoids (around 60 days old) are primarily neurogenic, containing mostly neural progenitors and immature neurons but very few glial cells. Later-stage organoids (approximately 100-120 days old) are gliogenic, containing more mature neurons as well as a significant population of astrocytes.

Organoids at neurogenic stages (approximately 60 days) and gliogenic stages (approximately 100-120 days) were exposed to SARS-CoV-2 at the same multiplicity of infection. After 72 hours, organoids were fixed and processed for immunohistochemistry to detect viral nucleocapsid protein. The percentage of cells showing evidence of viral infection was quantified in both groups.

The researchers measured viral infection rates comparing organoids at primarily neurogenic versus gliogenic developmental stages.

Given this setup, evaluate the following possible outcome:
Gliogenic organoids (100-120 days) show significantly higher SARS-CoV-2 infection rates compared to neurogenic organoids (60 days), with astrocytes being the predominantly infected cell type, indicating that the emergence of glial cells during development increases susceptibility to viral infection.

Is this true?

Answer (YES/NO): YES